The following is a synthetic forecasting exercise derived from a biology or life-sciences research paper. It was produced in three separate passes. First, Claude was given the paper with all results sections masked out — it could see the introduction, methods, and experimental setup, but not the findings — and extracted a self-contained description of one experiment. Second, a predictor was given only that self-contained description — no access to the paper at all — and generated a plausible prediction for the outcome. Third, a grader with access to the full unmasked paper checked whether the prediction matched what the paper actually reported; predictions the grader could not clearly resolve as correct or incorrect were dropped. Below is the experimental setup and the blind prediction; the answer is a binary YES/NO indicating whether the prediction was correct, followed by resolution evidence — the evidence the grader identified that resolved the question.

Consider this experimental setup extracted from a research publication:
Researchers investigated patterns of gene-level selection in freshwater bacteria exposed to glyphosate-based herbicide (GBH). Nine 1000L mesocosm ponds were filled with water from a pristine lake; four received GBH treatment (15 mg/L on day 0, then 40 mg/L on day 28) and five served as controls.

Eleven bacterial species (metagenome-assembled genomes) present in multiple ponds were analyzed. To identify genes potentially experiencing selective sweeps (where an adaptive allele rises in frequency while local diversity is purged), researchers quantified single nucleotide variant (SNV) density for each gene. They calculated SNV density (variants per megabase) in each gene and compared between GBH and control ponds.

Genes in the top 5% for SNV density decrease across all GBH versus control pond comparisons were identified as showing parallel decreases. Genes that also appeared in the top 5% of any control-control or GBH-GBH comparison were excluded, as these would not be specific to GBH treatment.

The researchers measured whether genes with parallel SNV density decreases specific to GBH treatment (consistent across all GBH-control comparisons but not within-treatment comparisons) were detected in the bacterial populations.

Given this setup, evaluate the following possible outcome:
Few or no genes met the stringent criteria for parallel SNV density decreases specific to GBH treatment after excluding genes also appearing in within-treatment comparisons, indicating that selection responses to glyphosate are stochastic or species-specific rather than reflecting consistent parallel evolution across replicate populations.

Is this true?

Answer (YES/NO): NO